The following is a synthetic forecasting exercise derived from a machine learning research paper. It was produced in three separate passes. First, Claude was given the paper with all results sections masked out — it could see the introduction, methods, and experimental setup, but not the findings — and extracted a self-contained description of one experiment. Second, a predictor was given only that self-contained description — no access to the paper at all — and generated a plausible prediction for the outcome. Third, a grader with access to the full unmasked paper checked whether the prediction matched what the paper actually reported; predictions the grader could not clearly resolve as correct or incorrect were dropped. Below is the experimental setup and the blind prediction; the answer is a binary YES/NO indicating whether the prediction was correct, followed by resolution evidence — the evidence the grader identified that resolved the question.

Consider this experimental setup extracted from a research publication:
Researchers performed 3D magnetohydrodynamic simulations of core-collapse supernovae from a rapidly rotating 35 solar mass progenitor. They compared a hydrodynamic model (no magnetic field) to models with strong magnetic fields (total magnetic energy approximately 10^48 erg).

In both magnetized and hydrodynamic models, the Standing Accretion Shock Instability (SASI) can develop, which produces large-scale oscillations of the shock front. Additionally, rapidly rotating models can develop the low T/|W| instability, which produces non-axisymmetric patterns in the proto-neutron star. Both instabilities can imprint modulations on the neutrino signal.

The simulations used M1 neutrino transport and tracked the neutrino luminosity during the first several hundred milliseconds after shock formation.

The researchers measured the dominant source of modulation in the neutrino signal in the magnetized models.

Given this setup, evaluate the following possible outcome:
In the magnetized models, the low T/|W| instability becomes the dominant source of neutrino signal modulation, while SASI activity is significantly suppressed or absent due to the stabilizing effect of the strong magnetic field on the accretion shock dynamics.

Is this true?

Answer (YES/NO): NO